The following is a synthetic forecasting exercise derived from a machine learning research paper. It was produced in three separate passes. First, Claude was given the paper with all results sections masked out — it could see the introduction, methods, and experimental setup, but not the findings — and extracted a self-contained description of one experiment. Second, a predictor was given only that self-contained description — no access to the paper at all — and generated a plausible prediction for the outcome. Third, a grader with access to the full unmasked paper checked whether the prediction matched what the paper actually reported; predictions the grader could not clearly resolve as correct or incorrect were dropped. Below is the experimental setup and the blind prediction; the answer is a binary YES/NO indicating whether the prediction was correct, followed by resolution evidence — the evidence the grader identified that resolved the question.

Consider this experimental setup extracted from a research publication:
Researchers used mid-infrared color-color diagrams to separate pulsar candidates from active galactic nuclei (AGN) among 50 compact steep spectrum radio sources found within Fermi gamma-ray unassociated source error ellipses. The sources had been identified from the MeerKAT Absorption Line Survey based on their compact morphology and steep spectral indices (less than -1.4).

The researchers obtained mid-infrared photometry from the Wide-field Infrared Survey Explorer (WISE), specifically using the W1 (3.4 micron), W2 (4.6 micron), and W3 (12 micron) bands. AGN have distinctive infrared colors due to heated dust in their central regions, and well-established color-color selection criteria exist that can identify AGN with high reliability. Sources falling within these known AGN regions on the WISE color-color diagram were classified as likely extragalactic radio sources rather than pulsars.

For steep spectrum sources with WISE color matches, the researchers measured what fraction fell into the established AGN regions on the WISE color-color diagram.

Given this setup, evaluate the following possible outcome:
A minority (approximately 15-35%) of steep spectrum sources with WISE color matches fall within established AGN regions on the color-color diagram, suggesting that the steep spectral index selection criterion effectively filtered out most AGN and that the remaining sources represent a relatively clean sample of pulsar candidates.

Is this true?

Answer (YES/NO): NO